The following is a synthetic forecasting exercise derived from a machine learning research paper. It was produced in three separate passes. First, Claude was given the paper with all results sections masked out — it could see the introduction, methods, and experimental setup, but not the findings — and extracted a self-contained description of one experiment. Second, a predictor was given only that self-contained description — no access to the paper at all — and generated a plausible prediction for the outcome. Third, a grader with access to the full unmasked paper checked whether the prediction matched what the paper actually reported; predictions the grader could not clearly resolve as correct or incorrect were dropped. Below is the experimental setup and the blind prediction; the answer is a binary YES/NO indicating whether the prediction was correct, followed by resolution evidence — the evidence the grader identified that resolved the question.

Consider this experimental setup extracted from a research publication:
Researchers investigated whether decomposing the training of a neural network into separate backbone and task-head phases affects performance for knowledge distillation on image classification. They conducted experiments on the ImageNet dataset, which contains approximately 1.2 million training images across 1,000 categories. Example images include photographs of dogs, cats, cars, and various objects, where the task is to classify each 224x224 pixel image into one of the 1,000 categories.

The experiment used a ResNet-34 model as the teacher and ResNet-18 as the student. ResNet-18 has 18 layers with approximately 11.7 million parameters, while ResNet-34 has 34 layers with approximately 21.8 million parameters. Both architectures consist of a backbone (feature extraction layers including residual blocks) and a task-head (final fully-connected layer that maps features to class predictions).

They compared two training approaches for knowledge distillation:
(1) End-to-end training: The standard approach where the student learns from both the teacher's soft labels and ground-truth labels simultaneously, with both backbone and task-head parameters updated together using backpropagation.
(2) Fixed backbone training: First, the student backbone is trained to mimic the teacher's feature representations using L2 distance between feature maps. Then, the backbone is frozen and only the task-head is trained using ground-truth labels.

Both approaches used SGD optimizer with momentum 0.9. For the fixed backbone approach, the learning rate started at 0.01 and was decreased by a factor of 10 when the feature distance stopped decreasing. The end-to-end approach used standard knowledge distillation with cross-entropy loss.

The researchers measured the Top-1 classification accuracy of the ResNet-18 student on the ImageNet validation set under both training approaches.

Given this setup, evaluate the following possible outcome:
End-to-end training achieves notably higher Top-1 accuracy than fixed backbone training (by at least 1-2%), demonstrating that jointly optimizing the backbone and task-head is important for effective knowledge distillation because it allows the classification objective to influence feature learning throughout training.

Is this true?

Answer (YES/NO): NO